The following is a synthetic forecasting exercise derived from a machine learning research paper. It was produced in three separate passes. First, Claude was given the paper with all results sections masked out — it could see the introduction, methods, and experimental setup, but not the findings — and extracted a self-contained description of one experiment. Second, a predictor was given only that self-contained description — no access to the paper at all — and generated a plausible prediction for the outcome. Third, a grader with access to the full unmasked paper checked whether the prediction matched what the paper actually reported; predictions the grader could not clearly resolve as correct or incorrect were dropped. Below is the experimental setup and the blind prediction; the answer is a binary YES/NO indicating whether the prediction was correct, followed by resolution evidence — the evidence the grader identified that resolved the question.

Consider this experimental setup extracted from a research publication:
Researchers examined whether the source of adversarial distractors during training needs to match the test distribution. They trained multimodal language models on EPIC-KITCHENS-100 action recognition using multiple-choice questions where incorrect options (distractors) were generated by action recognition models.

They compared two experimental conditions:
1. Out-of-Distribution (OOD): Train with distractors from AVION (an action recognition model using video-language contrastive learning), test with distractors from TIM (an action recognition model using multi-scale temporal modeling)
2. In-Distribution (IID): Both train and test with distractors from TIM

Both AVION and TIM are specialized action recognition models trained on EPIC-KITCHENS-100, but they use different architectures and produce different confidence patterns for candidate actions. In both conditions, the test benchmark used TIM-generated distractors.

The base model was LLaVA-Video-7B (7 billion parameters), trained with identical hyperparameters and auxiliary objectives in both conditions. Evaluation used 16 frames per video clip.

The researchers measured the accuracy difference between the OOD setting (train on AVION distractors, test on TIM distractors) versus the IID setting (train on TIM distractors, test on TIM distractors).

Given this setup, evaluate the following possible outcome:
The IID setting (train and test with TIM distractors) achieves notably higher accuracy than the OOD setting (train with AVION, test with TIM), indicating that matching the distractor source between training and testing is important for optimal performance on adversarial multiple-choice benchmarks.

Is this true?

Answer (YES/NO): YES